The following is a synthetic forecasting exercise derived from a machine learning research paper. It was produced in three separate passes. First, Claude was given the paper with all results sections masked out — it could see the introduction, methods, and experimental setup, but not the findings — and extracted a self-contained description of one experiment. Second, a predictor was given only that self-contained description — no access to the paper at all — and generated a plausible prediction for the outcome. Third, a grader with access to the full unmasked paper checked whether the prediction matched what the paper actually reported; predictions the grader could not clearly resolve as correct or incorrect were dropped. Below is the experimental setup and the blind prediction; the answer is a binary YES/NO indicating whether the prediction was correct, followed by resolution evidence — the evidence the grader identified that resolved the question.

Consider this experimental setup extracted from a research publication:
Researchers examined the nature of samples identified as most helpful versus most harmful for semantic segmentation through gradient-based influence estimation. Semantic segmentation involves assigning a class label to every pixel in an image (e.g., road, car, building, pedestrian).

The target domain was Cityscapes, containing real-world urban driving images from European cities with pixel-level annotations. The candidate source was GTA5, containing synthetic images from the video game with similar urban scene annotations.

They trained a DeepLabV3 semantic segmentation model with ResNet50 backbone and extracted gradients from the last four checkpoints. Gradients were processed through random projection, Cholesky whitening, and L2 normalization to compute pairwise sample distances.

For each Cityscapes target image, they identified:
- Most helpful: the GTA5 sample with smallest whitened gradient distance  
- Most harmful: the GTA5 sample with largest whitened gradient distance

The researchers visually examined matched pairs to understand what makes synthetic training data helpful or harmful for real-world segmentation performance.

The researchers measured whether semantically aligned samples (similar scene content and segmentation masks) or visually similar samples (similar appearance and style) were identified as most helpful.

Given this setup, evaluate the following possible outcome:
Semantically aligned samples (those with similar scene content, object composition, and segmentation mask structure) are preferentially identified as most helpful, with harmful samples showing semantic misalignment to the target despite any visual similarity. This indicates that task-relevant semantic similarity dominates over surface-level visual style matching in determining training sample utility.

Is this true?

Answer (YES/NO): YES